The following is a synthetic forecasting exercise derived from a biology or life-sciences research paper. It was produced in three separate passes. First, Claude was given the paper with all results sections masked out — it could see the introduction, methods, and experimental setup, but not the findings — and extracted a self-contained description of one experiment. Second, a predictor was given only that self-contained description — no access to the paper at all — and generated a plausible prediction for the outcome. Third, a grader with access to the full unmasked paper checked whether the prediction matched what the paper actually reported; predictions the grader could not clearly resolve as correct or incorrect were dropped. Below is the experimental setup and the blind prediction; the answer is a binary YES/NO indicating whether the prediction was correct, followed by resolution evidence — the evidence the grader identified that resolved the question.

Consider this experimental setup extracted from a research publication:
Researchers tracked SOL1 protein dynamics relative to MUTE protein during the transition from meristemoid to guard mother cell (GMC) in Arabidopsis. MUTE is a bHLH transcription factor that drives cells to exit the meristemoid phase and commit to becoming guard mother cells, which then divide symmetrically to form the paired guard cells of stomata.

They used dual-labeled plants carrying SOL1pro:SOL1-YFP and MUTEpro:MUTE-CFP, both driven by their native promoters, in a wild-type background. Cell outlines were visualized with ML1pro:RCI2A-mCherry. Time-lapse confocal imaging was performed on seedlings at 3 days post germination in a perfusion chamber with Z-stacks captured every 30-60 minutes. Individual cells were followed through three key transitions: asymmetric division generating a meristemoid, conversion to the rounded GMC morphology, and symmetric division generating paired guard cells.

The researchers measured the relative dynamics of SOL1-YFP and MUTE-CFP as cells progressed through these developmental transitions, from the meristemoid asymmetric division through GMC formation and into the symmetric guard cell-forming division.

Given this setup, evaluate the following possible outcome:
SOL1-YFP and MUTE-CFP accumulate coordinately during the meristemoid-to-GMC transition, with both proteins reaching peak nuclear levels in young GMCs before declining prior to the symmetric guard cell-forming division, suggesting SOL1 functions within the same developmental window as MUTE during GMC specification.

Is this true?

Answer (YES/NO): NO